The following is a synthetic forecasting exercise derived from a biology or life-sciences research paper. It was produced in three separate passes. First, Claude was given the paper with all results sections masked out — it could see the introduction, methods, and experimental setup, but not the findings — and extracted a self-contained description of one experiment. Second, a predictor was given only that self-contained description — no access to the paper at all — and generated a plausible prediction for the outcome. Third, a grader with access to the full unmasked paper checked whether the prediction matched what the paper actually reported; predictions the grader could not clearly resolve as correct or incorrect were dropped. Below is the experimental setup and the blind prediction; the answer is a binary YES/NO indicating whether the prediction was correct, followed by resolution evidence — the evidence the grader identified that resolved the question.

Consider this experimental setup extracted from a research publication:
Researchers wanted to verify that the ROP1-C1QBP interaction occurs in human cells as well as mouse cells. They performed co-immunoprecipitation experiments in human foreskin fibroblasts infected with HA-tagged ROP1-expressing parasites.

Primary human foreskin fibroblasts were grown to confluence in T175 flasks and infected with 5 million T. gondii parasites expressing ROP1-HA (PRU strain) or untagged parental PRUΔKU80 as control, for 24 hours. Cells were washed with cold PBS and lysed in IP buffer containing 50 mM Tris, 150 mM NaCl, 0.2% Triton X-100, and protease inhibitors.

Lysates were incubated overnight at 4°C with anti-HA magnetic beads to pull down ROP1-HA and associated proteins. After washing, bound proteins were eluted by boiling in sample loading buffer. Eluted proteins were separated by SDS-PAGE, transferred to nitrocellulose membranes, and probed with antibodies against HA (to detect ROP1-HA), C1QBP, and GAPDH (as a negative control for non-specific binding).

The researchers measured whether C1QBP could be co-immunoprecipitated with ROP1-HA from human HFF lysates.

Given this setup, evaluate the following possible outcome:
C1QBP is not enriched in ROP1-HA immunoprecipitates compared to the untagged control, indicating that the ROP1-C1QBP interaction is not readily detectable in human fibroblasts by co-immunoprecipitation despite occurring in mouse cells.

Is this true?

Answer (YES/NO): NO